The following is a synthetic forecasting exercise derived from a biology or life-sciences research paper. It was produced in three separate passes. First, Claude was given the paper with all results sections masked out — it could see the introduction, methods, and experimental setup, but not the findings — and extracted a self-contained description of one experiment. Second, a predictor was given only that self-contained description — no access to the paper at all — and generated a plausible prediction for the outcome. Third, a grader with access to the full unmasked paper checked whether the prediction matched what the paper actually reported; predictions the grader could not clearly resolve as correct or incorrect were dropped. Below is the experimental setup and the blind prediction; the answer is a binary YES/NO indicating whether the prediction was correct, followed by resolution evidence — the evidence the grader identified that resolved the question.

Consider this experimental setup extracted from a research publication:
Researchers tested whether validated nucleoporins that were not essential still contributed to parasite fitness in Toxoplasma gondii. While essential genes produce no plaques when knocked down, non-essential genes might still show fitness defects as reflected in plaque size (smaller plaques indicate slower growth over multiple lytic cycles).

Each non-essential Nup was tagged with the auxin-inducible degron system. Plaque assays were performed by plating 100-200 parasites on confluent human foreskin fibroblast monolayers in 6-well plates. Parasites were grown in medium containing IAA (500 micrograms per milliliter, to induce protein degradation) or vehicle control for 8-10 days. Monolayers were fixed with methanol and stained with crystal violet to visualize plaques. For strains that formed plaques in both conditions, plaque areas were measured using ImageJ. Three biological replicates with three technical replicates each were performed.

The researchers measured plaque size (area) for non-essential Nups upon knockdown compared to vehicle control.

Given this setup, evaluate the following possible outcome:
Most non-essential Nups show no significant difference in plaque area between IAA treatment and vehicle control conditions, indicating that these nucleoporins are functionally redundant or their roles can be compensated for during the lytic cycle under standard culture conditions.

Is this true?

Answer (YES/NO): YES